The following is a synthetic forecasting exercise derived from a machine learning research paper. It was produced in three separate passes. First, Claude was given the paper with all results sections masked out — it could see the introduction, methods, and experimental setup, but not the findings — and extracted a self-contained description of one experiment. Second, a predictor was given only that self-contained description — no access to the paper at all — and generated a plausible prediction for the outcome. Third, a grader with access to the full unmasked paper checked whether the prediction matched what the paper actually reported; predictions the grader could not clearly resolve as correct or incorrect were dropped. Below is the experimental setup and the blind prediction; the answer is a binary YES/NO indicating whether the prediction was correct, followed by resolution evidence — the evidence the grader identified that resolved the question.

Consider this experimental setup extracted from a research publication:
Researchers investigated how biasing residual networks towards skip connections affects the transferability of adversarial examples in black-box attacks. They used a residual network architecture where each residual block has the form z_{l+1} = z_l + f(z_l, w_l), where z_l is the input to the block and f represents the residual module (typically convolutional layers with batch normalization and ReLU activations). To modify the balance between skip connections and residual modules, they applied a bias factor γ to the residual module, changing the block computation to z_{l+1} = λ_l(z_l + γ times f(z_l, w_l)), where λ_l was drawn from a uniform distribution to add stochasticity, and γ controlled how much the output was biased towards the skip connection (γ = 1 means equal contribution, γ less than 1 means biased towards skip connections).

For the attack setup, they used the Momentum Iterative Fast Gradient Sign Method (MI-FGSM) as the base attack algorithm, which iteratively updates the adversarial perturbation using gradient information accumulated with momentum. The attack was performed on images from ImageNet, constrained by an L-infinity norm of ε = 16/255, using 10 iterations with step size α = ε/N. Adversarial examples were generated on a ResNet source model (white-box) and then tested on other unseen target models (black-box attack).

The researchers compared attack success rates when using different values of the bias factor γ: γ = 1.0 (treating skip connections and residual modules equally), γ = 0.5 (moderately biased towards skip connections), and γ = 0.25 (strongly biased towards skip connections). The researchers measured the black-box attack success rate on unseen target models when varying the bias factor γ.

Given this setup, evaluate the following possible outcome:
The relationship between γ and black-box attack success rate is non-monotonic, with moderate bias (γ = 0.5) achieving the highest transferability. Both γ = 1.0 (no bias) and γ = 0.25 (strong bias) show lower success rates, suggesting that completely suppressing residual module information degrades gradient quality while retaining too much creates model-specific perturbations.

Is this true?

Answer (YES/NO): NO